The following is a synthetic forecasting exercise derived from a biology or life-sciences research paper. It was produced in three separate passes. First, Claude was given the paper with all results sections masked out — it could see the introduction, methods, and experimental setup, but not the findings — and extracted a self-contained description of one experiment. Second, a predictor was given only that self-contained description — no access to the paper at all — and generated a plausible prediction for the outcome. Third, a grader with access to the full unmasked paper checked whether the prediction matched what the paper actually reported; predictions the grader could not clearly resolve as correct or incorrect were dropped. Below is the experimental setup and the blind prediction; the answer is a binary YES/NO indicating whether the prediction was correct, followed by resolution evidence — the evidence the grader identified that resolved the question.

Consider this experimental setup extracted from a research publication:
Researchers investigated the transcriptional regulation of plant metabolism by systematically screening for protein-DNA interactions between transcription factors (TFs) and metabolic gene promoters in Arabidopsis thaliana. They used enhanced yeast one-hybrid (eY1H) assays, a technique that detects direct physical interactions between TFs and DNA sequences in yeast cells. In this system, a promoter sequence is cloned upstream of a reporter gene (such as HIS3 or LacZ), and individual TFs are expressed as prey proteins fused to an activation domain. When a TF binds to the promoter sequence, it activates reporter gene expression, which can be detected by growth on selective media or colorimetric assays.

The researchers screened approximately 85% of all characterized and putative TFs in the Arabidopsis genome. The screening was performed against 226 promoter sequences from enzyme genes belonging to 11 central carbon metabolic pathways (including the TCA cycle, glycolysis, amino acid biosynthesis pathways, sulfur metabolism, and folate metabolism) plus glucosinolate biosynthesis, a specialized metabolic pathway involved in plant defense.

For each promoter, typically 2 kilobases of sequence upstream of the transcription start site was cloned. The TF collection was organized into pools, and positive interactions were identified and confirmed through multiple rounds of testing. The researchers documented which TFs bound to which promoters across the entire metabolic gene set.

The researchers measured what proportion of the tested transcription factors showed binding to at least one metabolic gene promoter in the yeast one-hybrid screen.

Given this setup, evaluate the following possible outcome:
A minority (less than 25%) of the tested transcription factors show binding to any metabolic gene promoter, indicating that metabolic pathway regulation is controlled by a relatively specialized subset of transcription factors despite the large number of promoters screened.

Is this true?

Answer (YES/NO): NO